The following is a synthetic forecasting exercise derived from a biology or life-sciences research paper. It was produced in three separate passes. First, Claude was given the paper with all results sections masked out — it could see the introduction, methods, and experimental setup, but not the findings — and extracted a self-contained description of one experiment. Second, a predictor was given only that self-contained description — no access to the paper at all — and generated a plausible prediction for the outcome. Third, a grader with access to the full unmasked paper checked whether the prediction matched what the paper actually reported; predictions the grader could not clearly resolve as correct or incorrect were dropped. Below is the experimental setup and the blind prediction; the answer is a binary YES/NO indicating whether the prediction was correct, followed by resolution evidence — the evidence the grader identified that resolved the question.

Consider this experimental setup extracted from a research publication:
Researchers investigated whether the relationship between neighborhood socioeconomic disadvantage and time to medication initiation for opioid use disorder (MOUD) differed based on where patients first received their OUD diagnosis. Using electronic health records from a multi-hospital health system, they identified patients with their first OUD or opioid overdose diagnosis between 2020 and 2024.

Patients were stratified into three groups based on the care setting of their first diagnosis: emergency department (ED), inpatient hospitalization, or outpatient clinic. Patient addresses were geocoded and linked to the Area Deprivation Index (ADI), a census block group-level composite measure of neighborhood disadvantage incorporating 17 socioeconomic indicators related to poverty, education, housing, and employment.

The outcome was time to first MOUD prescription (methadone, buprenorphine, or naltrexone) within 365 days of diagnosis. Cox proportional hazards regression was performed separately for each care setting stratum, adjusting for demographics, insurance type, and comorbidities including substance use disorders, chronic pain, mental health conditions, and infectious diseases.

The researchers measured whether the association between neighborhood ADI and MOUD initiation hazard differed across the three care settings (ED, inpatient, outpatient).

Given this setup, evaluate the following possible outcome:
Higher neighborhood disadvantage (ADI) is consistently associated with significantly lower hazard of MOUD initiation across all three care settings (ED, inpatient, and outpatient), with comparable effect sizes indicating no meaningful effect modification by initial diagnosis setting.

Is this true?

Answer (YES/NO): NO